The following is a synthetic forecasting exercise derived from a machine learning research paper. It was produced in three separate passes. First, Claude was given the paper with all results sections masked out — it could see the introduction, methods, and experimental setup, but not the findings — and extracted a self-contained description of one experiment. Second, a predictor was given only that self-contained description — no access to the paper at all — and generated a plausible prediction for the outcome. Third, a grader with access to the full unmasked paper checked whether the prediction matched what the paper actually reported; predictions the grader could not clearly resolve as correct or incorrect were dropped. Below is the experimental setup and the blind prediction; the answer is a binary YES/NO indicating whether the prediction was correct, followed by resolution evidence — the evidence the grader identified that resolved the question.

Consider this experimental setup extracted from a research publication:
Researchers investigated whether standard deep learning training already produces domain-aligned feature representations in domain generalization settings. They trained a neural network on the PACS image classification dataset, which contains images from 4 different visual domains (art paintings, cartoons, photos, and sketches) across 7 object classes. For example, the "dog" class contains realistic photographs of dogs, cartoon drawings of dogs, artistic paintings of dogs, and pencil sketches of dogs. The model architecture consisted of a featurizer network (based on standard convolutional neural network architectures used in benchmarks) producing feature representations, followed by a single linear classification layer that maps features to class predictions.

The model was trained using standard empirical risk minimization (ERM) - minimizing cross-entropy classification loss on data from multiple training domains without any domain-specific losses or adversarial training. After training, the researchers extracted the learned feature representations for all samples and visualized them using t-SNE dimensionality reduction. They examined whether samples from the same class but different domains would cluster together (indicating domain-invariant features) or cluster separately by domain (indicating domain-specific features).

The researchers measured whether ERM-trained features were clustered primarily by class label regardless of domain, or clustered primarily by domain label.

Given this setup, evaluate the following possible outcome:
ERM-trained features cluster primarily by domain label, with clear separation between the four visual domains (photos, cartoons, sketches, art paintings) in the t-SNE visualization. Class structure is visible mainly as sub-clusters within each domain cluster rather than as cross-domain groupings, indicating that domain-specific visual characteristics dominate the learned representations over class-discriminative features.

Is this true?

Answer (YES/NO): NO